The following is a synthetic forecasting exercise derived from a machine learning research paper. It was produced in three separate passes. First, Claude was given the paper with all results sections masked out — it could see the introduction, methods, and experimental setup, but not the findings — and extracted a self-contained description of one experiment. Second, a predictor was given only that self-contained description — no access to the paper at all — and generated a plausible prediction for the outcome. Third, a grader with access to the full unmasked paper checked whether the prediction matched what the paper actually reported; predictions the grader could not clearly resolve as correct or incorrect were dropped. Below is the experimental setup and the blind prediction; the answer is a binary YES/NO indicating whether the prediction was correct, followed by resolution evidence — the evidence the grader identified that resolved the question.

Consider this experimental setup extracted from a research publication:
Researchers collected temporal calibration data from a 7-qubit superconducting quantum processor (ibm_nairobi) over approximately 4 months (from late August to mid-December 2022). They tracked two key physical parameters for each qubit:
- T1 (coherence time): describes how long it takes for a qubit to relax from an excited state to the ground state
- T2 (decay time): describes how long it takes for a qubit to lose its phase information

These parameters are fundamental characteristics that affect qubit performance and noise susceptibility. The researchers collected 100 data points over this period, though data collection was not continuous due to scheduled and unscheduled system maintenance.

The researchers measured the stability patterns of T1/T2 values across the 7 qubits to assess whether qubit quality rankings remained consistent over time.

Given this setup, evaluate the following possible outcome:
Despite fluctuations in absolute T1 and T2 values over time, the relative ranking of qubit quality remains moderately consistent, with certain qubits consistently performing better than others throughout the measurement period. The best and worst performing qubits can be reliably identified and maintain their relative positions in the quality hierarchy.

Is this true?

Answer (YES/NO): NO